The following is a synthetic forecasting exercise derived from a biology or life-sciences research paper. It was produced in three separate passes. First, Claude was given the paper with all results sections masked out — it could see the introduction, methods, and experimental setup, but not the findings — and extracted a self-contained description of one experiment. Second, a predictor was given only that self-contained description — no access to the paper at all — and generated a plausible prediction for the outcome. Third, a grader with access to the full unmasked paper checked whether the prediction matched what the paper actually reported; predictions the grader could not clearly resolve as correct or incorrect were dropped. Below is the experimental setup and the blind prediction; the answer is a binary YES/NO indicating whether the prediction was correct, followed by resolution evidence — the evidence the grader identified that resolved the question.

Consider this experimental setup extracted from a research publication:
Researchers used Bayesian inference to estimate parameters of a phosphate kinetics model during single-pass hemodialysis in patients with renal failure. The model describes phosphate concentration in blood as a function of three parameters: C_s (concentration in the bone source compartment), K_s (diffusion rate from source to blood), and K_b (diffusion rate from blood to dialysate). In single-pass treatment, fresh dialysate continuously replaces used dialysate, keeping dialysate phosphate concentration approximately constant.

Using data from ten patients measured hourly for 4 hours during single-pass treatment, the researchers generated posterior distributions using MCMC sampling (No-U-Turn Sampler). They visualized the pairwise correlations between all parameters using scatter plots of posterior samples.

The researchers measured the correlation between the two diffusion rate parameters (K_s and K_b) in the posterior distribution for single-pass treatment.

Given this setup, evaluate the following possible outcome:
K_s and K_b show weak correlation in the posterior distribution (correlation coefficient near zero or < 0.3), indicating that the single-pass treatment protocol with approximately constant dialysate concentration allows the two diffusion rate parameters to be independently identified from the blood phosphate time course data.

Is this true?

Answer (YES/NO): NO